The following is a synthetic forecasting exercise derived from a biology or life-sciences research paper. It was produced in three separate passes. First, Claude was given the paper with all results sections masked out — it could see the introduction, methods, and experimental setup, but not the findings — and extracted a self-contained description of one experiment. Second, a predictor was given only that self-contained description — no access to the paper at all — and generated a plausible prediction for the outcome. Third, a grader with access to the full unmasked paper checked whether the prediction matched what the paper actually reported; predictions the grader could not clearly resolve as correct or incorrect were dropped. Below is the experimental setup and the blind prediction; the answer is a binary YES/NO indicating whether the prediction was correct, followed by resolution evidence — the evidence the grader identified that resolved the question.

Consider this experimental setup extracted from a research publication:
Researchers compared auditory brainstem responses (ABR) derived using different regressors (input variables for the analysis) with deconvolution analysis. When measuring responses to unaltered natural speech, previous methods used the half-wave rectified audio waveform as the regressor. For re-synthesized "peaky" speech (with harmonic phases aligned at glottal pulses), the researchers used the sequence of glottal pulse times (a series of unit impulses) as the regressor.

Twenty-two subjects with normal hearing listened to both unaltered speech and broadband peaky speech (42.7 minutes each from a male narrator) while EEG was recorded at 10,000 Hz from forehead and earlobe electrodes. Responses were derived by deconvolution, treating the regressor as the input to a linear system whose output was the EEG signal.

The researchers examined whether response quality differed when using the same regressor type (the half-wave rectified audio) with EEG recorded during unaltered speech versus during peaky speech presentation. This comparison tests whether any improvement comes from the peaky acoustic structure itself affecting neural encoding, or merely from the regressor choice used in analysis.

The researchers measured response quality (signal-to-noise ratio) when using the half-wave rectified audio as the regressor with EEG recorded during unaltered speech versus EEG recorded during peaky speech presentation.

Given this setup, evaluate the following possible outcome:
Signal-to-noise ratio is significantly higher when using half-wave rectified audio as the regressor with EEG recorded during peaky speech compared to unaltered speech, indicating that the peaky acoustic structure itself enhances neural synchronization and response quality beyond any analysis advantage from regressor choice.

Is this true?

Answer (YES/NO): NO